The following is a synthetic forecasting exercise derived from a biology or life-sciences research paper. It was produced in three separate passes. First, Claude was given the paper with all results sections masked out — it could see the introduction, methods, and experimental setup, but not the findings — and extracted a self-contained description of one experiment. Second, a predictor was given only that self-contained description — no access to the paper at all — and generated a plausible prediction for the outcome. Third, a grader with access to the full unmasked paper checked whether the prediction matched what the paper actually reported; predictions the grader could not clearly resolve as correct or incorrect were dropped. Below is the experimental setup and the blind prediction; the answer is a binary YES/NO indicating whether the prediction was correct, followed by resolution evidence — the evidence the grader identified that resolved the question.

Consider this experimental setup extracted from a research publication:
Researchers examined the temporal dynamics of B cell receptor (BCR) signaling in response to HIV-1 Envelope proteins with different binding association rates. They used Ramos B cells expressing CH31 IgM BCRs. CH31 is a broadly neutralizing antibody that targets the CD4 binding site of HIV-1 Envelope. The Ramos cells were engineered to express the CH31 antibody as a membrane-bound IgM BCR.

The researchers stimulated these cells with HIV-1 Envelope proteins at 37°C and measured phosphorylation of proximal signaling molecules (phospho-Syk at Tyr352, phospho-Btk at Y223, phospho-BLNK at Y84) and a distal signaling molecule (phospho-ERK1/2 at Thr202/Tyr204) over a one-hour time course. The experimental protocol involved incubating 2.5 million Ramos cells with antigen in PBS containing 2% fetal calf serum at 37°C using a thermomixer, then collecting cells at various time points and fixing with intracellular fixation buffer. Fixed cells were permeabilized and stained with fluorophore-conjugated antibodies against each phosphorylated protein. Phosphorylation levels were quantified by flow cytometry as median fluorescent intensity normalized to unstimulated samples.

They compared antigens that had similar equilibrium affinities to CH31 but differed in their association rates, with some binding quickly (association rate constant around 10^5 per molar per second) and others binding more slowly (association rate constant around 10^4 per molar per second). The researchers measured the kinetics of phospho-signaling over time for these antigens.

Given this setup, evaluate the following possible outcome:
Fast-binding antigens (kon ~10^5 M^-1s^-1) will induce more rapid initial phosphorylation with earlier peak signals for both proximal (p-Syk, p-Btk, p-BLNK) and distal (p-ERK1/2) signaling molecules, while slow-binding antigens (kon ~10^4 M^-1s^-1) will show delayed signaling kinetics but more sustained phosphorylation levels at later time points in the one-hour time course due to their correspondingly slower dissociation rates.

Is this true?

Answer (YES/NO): NO